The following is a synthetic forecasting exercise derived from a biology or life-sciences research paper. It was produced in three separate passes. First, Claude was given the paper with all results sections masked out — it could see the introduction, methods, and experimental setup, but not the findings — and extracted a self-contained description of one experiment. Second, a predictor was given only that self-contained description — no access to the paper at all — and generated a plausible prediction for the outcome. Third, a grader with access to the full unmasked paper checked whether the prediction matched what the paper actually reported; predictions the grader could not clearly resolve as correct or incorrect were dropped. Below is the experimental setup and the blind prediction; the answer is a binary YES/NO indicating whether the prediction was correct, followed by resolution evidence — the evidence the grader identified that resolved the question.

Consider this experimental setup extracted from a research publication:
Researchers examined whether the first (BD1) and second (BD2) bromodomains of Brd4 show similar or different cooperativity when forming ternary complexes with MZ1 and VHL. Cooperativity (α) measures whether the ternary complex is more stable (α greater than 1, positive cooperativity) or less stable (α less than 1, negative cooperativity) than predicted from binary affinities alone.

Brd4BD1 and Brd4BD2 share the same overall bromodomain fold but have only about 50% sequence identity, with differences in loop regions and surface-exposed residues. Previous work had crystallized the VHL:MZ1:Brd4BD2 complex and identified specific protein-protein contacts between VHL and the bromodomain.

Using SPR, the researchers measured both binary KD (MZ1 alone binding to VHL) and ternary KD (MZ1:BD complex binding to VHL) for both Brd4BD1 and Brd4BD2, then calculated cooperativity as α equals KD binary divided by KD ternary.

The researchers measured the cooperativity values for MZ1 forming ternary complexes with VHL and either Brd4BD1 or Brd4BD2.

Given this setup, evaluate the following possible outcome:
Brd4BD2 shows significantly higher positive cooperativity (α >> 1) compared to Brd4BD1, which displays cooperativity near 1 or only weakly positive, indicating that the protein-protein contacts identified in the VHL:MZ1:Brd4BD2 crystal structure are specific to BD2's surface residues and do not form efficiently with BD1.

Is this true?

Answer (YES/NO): YES